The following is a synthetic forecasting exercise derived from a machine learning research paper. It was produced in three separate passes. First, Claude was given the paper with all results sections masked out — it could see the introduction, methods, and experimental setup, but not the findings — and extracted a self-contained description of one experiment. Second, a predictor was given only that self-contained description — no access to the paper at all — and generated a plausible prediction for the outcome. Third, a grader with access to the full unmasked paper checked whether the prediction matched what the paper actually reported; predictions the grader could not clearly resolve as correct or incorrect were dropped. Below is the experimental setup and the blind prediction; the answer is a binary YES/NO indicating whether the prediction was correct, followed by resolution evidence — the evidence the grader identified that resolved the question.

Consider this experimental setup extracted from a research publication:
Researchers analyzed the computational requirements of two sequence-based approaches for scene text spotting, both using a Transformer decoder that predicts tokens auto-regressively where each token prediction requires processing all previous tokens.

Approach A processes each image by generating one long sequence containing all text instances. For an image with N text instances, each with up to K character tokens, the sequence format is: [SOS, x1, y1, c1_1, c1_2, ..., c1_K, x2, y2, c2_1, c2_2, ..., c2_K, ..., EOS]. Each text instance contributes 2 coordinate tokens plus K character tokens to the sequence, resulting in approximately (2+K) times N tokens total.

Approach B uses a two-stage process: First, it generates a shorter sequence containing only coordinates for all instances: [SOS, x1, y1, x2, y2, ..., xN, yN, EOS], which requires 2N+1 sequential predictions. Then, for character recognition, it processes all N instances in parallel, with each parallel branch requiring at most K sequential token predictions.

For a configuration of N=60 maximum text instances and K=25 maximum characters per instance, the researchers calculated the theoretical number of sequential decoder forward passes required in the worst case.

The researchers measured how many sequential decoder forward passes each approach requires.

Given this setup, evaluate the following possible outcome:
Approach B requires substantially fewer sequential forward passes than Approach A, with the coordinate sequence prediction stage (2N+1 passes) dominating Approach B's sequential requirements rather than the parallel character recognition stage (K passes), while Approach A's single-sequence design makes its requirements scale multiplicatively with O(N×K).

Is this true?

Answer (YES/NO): YES